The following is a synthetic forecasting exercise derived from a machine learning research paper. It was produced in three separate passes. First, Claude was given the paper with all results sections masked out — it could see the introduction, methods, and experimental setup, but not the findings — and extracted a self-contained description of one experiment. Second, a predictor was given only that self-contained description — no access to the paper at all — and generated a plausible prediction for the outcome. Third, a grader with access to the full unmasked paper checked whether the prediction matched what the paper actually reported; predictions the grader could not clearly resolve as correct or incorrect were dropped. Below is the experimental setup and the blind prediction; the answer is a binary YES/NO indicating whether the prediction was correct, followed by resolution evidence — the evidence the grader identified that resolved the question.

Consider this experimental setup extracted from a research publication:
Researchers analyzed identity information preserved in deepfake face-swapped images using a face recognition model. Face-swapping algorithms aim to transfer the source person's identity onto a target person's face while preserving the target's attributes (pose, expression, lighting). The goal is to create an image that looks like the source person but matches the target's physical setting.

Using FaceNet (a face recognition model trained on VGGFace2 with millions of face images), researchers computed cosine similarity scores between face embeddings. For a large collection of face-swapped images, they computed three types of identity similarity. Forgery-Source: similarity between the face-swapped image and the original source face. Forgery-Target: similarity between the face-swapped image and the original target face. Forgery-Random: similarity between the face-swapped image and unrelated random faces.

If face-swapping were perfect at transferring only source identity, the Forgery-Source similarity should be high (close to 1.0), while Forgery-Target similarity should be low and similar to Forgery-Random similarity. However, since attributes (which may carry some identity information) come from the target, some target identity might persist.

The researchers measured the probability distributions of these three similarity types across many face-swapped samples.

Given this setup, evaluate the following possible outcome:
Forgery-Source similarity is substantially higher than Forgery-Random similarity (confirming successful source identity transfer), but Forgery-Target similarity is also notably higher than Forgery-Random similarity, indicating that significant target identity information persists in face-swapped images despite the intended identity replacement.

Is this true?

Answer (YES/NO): YES